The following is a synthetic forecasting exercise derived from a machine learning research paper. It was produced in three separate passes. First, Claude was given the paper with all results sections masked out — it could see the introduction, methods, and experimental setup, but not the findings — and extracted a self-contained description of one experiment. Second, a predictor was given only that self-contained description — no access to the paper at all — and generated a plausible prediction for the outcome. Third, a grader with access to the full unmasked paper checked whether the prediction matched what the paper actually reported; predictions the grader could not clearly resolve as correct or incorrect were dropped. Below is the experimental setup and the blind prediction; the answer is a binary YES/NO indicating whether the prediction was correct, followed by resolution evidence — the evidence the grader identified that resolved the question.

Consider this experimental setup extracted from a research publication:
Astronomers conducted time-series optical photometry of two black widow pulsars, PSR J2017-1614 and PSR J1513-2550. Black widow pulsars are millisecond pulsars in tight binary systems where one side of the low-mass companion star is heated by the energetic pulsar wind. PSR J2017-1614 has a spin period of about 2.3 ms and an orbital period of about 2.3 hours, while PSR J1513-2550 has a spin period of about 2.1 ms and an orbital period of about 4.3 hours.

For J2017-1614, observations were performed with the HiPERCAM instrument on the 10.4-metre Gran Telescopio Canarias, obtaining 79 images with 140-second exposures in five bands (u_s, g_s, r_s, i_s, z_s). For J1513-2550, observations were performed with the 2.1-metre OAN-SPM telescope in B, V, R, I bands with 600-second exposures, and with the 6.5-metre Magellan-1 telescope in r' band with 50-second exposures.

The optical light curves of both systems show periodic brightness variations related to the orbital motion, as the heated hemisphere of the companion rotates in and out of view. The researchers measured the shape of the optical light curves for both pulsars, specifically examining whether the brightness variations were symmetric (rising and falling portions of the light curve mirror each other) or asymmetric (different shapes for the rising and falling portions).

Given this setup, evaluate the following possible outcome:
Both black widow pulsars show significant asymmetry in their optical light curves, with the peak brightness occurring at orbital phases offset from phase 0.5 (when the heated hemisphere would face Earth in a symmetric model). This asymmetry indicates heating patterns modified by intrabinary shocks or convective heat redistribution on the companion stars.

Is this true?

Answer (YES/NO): NO